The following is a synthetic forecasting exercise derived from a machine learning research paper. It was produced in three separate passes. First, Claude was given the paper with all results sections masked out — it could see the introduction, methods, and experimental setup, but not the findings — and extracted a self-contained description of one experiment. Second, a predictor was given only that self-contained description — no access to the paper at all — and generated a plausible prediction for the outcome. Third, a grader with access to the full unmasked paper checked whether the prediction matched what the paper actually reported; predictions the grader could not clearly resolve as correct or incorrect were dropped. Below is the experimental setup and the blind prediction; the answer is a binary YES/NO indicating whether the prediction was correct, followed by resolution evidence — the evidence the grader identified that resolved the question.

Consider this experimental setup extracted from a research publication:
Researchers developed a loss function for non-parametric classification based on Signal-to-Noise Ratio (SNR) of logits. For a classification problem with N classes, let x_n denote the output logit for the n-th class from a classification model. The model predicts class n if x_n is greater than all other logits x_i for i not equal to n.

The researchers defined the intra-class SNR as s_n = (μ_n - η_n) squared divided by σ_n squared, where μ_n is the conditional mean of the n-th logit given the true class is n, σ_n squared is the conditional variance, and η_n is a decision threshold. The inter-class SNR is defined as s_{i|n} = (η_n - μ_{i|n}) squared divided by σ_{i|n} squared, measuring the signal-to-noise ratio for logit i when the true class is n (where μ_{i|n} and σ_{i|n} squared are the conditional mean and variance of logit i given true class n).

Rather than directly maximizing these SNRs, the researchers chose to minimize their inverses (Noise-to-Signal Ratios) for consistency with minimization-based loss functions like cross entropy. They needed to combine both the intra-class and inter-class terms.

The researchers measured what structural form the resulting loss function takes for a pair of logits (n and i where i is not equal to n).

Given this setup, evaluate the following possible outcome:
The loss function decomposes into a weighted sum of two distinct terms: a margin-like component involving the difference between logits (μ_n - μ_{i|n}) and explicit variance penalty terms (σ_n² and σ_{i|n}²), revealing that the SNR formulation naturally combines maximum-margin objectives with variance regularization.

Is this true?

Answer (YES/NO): NO